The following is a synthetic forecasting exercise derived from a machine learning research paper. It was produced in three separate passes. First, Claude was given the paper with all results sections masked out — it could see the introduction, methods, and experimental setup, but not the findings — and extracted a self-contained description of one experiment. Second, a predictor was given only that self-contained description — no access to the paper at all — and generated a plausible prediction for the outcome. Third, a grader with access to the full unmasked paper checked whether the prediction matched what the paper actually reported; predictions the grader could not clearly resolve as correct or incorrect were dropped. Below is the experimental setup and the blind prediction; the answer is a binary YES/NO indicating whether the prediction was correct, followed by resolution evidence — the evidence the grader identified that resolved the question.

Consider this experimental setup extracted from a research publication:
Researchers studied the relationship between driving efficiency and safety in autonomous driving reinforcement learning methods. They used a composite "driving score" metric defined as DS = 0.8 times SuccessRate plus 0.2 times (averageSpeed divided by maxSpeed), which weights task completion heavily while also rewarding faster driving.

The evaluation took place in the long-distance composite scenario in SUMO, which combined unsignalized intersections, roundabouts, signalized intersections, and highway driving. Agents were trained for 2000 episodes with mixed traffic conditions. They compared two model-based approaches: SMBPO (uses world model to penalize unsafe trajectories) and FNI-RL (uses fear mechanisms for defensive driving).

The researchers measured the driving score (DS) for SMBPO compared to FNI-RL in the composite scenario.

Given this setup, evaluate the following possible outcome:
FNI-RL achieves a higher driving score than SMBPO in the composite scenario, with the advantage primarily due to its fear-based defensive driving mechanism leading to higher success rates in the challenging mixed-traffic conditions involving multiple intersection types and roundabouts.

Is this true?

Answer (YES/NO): YES